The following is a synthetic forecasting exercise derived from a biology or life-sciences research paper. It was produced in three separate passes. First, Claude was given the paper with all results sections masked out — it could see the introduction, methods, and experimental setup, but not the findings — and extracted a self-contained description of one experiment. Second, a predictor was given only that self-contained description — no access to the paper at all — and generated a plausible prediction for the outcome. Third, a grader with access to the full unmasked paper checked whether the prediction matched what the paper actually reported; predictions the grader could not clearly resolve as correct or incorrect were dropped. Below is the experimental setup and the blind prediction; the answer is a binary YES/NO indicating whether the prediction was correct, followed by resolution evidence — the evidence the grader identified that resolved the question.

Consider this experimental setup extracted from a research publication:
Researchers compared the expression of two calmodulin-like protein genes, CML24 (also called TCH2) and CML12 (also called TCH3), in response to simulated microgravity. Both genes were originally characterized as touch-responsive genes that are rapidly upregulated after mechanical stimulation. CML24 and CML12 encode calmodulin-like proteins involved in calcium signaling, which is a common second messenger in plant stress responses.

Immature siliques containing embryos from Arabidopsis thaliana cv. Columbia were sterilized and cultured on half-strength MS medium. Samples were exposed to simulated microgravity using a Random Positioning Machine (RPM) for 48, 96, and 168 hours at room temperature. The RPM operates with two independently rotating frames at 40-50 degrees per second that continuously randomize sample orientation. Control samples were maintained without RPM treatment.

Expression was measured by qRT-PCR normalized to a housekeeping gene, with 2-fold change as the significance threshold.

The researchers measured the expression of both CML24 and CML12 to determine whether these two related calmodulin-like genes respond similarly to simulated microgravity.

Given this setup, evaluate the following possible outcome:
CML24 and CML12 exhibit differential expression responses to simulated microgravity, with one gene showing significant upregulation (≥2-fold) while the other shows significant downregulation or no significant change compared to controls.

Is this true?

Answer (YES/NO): YES